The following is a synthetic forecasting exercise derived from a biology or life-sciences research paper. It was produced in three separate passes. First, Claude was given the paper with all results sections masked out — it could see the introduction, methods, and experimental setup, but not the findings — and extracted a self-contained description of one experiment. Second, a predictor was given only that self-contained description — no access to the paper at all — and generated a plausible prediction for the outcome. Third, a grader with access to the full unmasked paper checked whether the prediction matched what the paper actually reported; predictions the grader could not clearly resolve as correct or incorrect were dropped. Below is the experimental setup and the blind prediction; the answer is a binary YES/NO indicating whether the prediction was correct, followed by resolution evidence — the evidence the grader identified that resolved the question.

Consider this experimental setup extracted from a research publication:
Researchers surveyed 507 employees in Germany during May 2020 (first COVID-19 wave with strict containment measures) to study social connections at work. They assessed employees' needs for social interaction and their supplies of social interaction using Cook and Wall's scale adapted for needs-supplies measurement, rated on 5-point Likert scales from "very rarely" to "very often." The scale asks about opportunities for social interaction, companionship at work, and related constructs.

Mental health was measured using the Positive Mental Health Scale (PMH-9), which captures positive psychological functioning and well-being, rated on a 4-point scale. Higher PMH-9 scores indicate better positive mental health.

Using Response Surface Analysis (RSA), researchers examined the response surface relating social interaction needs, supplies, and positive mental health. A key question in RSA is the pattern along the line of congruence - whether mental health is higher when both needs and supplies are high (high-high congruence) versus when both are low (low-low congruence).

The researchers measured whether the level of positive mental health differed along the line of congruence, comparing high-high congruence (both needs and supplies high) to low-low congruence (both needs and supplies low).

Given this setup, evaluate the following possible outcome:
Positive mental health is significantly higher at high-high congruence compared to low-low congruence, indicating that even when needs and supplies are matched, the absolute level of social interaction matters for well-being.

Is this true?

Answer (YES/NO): YES